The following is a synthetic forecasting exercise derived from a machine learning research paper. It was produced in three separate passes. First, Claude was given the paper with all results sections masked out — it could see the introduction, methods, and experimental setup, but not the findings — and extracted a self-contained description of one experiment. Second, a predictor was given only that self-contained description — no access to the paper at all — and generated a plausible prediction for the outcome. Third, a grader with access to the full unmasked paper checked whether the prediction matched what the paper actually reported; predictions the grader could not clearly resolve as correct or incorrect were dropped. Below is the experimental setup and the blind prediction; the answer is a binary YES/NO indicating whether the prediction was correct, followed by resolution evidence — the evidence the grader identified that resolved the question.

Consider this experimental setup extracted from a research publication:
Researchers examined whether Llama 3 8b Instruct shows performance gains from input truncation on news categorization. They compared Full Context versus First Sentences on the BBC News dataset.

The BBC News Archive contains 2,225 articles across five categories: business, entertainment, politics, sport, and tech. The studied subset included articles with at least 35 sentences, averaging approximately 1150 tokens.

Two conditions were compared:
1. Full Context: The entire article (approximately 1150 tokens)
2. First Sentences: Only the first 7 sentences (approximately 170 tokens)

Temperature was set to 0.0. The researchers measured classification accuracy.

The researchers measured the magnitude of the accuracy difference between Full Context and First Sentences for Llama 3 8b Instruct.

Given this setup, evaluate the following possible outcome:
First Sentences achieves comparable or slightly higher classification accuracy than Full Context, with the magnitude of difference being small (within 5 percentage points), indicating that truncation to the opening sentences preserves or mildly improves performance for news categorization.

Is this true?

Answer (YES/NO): NO